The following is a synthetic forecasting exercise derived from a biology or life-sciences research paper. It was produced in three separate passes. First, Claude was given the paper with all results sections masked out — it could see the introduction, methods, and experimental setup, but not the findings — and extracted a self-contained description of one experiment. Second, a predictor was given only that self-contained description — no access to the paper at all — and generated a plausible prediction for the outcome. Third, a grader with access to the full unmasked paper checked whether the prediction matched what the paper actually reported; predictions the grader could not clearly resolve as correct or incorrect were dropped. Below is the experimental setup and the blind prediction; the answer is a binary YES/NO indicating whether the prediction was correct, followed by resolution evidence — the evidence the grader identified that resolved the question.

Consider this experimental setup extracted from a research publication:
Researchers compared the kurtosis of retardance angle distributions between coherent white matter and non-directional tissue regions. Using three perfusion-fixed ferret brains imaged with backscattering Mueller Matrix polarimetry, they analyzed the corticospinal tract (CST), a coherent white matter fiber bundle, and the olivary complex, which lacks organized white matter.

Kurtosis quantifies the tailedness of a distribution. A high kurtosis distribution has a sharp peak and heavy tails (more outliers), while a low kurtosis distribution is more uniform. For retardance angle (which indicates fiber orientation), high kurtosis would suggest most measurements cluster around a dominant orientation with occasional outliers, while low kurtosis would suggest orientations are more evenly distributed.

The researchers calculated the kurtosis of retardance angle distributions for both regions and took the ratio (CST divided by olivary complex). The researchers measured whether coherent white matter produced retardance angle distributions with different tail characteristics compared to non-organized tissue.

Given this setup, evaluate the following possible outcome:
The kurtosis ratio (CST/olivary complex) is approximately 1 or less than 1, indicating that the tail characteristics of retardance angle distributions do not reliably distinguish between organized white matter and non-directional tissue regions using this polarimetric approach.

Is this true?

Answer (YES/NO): YES